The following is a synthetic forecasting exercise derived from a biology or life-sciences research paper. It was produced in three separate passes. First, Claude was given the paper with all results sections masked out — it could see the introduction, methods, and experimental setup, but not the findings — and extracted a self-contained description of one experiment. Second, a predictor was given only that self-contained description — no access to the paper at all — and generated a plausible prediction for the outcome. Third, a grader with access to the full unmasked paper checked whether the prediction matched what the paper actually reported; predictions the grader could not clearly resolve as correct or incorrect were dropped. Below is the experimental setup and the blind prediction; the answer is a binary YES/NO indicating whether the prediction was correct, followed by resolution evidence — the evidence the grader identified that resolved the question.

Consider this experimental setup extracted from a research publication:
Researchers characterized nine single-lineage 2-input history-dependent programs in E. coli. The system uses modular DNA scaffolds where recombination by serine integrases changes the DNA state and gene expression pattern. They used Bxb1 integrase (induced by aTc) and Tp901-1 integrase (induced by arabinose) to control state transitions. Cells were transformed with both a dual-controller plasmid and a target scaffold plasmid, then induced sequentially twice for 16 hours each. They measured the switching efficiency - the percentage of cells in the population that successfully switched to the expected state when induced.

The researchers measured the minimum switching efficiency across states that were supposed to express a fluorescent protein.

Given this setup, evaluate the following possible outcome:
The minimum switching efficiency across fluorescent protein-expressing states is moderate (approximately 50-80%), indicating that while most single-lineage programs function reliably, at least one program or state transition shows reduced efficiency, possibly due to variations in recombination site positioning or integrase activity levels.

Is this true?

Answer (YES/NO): NO